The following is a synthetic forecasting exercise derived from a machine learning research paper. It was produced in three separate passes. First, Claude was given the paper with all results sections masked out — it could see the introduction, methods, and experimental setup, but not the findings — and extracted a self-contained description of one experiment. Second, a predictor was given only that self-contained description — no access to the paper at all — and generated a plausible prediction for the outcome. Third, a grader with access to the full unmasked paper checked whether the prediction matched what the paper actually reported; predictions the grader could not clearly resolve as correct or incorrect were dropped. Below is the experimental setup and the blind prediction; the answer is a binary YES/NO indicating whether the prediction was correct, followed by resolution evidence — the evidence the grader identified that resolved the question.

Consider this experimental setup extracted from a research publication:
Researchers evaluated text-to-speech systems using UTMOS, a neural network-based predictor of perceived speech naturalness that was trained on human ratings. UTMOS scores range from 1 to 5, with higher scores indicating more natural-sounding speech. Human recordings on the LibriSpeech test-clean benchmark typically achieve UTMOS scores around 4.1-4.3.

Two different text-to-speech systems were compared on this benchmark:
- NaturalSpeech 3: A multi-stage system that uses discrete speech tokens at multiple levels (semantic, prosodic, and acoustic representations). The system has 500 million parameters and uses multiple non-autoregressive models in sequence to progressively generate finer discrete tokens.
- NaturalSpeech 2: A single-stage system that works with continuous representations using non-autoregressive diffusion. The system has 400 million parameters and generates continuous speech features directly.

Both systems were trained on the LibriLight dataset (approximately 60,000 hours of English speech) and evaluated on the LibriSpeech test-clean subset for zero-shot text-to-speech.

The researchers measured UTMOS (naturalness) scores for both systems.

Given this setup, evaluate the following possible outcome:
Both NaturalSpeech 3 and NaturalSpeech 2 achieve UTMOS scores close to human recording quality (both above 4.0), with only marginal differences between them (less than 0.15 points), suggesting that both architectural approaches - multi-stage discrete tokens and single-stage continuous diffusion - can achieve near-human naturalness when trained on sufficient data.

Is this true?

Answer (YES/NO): NO